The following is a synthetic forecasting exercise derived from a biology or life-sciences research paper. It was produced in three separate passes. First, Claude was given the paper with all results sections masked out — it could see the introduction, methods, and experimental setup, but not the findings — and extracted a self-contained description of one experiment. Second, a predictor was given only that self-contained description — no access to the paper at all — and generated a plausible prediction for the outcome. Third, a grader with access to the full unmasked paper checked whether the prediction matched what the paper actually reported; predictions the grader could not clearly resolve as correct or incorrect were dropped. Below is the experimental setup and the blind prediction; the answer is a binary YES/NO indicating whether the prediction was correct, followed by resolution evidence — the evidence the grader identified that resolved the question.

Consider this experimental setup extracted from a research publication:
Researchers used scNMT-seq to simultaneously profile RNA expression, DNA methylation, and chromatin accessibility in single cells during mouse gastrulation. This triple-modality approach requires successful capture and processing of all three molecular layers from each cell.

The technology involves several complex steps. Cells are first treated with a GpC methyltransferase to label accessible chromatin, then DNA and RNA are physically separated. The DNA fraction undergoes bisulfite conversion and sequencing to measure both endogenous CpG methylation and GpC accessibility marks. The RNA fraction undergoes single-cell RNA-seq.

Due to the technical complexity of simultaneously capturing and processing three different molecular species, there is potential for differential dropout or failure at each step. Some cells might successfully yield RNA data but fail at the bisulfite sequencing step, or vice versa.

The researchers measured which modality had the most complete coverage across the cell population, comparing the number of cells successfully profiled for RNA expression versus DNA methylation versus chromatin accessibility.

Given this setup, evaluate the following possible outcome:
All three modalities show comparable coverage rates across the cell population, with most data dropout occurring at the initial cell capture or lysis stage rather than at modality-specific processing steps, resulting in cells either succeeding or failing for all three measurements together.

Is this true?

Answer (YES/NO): NO